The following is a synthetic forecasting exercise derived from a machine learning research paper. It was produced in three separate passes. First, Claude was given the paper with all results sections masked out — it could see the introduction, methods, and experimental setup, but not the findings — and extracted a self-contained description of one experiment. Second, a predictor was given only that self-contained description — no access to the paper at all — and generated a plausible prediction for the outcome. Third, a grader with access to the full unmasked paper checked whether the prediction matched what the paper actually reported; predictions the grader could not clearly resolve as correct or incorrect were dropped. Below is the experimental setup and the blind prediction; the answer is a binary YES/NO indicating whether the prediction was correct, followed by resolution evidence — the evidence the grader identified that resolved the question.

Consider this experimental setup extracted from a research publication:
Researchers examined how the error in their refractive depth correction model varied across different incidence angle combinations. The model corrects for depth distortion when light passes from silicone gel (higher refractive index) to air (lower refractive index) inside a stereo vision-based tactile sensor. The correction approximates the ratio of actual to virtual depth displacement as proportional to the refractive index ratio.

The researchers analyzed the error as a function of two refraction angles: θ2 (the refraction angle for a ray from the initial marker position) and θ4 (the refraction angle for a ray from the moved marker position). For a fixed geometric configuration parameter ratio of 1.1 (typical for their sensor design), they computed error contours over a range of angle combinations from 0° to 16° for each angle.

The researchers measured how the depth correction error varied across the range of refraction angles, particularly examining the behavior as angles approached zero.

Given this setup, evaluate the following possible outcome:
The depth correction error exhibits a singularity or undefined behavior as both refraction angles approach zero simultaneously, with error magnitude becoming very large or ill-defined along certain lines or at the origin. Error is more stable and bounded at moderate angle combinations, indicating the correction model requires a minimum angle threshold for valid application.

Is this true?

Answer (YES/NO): NO